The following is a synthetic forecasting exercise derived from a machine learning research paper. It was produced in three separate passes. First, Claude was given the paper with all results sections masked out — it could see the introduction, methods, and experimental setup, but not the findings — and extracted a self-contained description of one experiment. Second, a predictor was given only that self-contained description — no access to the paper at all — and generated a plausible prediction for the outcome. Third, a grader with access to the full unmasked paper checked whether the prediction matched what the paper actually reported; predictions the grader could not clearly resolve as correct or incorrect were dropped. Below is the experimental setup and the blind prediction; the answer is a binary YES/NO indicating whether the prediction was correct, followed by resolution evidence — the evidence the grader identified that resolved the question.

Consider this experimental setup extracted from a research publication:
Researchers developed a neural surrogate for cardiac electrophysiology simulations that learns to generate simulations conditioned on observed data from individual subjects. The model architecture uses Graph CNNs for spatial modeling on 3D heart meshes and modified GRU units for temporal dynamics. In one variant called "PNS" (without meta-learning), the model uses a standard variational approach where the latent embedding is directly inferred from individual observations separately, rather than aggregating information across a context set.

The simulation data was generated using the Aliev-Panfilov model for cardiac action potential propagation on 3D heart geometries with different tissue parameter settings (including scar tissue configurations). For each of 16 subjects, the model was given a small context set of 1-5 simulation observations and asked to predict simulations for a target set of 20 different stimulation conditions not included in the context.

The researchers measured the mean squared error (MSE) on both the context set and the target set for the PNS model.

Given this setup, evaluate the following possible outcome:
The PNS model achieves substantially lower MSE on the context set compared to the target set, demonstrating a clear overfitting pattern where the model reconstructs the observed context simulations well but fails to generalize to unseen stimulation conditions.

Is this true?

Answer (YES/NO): YES